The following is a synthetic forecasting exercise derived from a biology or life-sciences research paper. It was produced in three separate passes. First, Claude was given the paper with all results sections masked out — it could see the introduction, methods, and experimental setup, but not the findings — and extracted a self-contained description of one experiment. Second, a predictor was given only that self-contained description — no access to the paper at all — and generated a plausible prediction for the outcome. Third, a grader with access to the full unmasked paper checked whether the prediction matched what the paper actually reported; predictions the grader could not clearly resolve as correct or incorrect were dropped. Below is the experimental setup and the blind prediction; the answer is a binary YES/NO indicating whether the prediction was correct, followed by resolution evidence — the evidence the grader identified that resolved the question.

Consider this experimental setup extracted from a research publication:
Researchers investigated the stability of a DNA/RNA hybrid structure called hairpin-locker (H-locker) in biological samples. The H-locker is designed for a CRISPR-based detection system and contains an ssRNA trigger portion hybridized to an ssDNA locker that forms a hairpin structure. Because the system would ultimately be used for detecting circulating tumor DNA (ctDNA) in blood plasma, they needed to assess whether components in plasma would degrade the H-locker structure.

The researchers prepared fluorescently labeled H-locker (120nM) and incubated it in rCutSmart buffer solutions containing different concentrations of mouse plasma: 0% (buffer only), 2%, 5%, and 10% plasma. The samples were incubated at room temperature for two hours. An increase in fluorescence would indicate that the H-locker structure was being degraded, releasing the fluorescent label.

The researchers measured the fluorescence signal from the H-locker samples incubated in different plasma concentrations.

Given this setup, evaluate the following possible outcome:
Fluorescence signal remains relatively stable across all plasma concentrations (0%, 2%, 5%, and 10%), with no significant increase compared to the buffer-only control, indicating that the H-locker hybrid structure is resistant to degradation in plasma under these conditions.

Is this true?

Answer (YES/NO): NO